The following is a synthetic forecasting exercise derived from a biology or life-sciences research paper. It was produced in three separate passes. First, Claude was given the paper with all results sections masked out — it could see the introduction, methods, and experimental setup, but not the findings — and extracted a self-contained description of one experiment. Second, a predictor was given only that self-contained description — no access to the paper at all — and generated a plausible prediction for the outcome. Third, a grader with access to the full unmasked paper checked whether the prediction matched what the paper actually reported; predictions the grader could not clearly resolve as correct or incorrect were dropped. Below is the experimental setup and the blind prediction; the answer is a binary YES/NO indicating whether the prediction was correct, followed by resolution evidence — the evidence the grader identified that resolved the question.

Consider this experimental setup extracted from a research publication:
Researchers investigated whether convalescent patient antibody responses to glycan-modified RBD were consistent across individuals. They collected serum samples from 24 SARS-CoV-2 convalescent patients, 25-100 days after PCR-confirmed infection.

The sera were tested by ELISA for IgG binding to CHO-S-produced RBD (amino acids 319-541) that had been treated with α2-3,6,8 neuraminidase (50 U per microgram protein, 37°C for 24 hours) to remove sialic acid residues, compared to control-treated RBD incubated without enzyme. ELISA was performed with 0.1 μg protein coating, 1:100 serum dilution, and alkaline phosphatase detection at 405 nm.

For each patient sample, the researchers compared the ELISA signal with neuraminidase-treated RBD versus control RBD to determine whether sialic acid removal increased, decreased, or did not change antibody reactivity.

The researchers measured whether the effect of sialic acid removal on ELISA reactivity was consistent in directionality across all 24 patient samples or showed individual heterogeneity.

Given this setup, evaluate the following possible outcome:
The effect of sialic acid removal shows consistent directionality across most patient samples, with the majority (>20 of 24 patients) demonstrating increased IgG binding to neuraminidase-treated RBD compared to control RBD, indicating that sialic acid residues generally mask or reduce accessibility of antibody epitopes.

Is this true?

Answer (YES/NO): NO